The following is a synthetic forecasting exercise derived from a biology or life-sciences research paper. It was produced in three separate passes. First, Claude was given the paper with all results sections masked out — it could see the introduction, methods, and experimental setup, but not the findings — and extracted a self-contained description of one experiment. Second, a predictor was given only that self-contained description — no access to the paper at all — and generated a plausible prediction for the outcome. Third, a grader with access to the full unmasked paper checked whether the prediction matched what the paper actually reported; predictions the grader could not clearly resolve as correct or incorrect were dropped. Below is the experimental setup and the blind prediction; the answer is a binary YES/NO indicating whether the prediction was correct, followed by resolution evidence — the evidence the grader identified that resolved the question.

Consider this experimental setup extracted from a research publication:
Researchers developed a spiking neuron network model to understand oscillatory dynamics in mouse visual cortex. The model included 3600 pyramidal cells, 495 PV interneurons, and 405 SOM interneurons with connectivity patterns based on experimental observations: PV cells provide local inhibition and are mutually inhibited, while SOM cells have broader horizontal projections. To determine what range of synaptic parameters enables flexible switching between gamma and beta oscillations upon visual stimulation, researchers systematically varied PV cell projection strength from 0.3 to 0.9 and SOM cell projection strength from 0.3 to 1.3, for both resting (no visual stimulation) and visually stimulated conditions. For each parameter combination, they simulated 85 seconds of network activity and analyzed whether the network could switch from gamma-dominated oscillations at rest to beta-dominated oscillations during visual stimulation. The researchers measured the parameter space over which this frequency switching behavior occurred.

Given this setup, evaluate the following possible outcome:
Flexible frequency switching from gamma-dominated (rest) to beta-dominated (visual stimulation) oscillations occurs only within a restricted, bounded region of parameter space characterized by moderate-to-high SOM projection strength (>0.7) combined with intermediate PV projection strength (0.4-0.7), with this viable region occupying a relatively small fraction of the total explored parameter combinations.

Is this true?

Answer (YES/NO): NO